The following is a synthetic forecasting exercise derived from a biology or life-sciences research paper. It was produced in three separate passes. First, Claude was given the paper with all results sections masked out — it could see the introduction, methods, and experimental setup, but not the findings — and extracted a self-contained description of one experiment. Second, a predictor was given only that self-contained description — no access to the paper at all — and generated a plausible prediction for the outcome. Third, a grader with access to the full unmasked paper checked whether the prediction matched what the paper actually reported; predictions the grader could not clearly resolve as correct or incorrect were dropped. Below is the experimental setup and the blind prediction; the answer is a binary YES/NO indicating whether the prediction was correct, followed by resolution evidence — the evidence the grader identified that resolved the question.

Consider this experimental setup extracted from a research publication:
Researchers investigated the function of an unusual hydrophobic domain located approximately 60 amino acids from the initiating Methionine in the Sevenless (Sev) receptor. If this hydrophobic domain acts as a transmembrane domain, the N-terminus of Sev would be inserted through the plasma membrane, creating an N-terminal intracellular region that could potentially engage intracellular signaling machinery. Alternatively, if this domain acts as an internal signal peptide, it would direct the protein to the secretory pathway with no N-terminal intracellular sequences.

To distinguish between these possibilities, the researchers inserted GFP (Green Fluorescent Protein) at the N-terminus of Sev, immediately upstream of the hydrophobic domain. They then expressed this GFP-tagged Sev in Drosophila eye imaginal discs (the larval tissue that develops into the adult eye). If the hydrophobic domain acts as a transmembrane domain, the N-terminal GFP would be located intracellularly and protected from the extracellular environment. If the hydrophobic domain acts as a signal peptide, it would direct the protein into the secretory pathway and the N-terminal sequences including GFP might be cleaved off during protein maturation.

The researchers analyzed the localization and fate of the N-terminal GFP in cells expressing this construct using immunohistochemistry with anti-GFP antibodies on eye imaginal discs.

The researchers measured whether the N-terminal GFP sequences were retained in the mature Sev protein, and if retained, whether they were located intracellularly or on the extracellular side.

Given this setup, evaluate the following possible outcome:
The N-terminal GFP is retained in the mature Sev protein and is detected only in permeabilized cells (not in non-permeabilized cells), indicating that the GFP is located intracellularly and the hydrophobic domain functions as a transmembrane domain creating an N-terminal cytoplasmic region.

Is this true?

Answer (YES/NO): NO